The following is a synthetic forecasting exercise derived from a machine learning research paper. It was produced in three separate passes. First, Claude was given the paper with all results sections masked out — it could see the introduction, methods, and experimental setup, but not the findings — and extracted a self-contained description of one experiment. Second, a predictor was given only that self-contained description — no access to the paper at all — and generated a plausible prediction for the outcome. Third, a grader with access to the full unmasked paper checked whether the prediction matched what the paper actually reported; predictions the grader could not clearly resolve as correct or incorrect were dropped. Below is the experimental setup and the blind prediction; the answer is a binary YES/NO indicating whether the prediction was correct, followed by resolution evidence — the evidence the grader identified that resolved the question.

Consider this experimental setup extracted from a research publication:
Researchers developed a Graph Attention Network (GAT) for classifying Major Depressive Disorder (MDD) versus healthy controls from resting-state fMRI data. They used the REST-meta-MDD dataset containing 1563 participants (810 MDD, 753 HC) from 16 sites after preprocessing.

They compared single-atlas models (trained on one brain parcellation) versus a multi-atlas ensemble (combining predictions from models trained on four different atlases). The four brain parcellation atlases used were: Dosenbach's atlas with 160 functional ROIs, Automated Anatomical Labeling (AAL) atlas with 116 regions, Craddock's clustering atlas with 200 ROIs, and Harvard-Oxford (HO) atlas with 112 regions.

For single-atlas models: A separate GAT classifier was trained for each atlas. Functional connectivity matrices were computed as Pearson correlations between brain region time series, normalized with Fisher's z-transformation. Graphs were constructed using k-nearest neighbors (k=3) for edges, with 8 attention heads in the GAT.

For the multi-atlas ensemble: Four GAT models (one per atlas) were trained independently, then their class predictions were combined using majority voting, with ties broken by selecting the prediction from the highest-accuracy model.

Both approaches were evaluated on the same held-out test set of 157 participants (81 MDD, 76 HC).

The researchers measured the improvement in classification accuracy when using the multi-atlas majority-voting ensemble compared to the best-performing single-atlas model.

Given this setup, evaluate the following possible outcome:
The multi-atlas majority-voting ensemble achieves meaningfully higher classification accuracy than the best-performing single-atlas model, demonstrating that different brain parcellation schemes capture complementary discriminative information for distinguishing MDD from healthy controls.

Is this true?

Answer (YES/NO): YES